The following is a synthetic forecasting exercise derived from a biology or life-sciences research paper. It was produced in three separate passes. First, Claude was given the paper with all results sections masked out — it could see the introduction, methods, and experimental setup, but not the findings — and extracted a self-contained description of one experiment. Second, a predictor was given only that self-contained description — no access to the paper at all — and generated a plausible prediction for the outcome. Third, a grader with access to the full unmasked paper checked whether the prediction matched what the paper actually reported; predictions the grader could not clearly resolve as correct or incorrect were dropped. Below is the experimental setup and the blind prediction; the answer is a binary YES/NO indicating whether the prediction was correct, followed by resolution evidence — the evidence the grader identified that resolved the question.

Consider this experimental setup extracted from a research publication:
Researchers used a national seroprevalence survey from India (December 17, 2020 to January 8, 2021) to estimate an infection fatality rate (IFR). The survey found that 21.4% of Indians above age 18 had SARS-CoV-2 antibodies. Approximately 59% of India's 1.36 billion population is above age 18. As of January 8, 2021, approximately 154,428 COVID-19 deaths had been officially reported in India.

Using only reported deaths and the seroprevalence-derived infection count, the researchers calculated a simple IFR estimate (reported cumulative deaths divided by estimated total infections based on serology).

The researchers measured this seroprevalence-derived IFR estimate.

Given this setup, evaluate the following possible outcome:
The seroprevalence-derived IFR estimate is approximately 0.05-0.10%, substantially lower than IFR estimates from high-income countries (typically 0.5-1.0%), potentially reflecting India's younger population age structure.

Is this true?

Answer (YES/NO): YES